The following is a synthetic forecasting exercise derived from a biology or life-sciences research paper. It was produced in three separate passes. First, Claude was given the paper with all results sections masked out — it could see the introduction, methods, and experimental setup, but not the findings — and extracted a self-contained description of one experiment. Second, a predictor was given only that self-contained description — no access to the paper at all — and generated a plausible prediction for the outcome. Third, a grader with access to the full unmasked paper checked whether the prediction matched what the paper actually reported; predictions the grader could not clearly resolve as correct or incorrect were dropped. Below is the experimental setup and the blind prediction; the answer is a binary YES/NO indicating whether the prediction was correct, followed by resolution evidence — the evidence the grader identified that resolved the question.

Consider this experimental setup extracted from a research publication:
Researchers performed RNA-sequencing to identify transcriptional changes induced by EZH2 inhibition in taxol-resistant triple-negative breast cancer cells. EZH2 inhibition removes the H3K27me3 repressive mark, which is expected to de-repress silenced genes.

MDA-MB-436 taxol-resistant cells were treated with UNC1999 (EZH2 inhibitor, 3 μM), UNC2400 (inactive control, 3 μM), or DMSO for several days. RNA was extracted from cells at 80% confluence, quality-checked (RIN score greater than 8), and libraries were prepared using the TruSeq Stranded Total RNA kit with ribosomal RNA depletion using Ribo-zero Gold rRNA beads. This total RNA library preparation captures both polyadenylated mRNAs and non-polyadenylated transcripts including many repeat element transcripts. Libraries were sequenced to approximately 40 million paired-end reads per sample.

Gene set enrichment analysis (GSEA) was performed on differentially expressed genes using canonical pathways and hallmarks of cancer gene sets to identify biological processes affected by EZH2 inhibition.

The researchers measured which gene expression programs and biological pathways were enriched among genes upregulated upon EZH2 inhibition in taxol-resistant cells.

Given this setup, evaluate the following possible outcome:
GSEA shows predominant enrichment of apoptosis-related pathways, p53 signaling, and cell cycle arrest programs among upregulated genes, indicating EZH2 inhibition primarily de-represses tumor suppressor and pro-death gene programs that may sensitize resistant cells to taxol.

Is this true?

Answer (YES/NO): NO